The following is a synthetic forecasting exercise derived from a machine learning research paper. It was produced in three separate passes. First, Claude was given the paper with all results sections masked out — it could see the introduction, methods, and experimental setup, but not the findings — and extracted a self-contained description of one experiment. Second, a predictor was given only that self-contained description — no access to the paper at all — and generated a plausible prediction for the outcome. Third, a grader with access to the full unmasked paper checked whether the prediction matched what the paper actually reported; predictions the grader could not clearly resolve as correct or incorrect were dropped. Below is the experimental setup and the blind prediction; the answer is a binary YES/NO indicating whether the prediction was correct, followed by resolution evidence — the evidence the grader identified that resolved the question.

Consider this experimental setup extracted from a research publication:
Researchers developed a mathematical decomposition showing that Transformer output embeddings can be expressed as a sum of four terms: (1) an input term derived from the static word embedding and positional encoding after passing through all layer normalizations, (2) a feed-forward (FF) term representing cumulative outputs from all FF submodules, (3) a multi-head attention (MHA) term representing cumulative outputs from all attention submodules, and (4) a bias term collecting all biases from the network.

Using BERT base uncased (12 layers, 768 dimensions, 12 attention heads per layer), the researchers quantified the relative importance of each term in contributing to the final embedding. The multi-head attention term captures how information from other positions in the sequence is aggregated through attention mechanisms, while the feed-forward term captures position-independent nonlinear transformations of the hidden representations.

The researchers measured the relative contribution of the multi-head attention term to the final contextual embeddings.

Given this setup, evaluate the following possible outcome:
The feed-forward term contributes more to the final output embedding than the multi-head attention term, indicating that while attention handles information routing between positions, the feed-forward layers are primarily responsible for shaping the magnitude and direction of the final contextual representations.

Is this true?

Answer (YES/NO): YES